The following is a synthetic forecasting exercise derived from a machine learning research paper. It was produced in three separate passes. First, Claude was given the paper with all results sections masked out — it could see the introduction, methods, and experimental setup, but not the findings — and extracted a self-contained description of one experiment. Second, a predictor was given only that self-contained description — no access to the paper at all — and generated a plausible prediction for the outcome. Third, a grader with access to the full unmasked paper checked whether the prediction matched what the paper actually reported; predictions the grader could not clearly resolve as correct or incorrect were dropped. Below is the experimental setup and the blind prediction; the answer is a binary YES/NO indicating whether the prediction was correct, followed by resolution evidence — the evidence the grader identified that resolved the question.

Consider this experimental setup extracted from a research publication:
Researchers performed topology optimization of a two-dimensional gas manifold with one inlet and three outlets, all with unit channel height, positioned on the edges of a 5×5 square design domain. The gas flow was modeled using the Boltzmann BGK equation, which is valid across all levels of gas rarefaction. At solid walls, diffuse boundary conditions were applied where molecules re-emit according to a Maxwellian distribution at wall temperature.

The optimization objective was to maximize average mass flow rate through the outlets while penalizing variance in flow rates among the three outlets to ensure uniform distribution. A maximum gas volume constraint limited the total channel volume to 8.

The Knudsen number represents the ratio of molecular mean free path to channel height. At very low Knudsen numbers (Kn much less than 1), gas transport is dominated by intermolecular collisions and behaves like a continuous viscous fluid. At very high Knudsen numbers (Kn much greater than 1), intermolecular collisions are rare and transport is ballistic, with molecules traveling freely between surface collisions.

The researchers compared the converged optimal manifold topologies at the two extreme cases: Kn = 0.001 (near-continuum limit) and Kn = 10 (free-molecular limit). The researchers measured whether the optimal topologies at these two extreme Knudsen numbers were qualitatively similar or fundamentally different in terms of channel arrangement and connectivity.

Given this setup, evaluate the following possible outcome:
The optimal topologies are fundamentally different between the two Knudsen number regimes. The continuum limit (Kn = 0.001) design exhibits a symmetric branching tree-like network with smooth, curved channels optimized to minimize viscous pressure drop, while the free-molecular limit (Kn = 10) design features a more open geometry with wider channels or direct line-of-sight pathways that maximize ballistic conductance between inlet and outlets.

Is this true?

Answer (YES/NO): NO